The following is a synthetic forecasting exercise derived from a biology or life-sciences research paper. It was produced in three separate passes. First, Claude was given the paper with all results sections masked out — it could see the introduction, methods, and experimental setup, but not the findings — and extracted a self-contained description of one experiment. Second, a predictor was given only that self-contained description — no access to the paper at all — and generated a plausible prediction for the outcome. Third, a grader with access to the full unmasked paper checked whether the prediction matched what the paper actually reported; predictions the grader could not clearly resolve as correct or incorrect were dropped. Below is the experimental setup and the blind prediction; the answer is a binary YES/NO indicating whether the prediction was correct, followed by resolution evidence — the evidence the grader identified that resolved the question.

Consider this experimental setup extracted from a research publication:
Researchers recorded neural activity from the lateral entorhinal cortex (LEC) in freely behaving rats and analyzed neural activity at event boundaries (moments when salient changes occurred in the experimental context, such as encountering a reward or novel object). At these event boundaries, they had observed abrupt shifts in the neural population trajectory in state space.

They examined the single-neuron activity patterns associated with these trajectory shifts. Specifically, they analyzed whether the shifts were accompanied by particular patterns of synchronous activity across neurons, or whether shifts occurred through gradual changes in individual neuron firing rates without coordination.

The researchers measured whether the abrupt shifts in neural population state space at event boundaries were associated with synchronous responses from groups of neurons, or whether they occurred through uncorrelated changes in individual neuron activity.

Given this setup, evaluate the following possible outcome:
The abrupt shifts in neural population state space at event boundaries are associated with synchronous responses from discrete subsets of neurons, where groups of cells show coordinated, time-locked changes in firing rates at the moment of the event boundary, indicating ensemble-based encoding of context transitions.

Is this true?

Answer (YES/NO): YES